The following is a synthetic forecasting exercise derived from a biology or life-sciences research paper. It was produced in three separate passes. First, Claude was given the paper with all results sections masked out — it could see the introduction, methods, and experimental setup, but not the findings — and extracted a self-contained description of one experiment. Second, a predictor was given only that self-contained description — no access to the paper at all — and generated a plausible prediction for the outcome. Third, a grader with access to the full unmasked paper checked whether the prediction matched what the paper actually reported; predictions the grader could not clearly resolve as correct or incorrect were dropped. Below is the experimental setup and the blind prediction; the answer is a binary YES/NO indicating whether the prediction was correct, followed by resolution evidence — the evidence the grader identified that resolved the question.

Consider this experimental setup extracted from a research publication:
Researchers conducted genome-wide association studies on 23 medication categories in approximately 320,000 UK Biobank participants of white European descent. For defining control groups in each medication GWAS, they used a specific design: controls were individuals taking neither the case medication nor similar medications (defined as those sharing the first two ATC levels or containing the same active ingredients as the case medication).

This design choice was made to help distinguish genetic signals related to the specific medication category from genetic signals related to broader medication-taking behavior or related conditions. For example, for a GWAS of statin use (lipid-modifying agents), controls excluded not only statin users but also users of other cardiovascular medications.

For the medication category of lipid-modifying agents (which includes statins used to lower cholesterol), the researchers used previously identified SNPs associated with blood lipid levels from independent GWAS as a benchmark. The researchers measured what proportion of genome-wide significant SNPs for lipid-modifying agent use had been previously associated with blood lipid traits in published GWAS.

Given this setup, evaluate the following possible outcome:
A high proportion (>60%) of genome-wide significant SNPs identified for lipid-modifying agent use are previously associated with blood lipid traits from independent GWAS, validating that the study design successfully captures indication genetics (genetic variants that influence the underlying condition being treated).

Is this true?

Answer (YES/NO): NO